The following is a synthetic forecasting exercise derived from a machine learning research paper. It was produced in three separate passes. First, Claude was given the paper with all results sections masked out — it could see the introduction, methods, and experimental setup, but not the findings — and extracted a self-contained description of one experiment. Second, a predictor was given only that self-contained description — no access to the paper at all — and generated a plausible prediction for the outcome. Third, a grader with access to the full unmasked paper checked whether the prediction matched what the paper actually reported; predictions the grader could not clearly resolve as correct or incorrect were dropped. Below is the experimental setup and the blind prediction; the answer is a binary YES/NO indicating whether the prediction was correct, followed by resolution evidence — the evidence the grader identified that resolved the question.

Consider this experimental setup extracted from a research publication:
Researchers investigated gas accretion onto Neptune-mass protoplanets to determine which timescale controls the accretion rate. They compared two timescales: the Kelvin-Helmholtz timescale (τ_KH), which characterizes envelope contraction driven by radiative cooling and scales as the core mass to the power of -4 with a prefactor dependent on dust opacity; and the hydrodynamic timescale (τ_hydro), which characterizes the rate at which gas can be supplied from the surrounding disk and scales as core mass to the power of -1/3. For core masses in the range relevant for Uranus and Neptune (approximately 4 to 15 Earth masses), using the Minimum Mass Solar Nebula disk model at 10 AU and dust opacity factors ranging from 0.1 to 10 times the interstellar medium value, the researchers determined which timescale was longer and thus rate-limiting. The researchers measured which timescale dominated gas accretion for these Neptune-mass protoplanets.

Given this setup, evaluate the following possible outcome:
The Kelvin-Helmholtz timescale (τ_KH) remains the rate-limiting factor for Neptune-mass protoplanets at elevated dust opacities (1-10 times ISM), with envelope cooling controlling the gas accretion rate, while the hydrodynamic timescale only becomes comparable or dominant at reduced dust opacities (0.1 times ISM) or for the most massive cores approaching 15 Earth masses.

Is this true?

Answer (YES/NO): NO